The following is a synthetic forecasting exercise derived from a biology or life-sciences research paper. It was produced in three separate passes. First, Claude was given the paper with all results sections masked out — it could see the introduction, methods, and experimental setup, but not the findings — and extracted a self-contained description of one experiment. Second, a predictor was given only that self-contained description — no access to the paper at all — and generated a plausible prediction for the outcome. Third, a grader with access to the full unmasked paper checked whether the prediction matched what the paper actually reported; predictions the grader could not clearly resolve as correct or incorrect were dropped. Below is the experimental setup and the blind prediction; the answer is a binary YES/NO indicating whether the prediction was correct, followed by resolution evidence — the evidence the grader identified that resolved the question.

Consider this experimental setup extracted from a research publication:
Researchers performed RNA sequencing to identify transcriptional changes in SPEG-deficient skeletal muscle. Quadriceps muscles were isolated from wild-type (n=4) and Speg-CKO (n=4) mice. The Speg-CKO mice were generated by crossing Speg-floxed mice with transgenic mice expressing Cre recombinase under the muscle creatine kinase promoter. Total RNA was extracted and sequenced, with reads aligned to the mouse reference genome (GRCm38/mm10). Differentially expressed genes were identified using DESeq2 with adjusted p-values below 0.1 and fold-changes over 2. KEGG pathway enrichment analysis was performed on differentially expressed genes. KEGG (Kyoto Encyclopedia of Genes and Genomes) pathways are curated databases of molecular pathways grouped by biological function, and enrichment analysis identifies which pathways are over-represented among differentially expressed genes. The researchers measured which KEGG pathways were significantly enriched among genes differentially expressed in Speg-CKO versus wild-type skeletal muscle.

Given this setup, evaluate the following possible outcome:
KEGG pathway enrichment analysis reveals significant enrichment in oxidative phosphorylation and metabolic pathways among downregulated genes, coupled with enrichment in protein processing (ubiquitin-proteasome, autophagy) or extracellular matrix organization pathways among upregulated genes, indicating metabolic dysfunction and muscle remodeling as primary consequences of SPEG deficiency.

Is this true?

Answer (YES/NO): NO